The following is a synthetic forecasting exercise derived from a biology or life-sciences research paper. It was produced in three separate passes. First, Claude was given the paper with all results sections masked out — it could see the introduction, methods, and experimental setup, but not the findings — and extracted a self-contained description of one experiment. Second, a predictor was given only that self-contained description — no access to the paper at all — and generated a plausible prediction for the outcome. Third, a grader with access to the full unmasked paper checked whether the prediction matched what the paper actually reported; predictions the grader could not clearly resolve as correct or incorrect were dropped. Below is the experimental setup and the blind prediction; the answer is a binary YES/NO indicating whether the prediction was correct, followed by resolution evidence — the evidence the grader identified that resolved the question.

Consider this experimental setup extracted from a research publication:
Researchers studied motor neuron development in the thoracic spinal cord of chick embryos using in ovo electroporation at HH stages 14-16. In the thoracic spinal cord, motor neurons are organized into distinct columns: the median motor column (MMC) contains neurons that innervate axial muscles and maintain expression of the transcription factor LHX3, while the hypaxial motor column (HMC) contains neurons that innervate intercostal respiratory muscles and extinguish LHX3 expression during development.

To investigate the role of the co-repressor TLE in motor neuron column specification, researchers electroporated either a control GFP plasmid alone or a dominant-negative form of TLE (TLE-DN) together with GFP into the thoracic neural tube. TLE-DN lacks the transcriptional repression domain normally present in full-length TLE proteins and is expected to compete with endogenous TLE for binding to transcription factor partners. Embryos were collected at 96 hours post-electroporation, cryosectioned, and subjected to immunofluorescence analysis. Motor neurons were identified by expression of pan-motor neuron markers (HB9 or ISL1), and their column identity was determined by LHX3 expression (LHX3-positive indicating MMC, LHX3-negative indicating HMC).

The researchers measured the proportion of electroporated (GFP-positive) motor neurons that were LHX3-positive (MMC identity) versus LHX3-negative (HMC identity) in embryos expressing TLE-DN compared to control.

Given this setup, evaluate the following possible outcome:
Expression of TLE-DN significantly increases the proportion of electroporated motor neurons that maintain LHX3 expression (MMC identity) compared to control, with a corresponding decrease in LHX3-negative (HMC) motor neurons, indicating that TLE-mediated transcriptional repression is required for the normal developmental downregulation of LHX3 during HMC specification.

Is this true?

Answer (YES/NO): NO